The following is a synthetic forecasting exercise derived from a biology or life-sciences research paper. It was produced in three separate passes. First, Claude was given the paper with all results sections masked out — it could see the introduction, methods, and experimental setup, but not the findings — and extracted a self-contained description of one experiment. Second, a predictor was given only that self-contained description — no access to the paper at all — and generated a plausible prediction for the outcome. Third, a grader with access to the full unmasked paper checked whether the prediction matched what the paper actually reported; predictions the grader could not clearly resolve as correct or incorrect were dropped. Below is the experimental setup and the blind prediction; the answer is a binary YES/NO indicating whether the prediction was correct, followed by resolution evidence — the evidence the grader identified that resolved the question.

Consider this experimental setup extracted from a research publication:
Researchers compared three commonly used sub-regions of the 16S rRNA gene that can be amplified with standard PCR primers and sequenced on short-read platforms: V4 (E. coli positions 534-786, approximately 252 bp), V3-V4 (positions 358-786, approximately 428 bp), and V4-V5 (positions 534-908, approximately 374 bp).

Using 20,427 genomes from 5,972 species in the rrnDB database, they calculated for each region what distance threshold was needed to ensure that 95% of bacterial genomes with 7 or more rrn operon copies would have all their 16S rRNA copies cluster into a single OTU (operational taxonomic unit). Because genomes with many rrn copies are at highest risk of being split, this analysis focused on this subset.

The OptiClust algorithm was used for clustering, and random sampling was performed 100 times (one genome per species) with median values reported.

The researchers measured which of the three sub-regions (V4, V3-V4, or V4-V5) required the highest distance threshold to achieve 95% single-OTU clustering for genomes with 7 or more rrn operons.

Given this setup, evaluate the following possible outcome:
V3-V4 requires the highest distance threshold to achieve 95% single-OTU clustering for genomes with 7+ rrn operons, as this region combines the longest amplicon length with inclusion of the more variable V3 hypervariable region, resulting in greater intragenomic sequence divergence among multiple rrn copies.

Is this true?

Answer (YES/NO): YES